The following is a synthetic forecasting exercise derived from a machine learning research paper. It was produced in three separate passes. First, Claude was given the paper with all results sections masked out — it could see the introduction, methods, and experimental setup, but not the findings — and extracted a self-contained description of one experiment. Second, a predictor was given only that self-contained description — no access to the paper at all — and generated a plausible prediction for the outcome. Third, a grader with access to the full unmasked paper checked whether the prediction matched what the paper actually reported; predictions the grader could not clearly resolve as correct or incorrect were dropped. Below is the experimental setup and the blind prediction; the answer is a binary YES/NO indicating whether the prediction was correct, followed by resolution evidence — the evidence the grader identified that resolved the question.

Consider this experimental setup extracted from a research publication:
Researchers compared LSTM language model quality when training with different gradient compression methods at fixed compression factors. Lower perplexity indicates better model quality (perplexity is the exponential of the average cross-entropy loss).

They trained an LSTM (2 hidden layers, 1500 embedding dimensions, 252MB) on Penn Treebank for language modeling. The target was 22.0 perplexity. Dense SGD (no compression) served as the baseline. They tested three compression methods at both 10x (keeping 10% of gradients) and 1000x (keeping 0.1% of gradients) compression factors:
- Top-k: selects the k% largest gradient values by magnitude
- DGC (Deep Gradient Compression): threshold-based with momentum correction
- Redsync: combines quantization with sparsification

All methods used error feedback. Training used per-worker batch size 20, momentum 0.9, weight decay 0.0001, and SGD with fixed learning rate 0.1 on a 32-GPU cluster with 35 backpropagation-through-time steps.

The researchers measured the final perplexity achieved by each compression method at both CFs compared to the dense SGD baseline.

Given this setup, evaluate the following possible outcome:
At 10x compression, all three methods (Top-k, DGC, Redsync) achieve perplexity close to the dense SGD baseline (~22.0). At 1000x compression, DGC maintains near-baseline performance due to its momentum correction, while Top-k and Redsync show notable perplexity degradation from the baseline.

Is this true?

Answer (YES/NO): NO